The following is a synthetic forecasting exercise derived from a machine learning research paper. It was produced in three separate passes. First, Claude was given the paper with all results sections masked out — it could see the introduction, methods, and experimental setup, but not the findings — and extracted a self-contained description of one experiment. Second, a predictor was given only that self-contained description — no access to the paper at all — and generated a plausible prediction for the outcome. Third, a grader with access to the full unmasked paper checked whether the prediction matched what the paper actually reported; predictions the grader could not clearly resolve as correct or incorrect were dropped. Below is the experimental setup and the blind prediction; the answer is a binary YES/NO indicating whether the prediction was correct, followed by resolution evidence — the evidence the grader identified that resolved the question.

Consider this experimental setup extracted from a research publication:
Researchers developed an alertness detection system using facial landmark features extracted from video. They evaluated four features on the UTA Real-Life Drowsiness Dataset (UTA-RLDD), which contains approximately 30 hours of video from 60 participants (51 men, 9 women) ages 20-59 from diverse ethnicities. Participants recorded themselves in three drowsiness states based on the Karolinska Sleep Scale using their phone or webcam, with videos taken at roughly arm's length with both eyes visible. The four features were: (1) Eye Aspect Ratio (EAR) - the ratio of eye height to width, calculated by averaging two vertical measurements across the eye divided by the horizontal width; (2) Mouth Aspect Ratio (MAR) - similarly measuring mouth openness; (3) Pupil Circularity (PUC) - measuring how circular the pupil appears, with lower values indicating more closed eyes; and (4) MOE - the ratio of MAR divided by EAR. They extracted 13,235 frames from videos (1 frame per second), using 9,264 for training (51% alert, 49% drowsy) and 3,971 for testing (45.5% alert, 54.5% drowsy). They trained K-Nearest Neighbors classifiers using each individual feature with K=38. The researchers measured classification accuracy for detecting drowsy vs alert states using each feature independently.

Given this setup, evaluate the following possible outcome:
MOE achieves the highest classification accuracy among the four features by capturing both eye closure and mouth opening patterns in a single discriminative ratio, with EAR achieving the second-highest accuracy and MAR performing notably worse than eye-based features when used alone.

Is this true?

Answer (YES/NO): YES